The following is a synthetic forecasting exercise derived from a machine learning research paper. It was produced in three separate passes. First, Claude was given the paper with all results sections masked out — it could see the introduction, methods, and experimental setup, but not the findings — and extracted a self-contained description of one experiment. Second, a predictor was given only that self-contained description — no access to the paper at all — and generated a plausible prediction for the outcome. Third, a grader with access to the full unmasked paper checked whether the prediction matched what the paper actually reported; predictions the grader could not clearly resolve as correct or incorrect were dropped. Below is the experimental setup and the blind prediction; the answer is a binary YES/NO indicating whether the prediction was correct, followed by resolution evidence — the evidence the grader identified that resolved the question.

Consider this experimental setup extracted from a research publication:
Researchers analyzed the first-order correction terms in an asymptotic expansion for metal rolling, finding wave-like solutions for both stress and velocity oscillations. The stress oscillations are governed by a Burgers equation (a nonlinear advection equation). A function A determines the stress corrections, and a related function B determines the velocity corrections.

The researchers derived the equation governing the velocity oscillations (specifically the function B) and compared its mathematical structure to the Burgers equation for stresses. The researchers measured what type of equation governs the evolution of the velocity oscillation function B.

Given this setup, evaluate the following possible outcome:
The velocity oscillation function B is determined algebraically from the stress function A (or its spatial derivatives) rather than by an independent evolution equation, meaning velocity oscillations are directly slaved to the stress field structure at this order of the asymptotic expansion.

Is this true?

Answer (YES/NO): NO